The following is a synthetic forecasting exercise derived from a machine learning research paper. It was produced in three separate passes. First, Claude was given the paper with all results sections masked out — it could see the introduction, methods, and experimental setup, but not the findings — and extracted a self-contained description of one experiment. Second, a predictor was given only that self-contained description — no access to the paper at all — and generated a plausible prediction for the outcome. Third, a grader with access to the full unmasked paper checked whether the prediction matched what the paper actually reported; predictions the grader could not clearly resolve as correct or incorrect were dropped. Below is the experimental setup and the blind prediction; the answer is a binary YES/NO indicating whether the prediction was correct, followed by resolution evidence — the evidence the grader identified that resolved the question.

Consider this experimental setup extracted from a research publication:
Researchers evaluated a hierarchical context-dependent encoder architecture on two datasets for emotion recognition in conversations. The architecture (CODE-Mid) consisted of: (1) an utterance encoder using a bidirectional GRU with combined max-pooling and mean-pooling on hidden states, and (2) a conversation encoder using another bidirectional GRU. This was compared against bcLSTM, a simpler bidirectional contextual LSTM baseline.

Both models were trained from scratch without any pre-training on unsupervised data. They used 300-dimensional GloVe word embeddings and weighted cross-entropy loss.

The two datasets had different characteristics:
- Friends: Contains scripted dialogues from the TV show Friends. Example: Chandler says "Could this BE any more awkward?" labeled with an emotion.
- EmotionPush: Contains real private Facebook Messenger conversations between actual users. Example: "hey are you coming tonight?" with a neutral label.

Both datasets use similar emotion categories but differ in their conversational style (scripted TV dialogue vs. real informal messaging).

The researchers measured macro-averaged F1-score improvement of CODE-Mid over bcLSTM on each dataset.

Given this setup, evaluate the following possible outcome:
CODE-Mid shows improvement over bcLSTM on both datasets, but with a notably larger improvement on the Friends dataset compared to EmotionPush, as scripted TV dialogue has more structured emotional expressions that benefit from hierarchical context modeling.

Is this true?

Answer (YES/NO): NO